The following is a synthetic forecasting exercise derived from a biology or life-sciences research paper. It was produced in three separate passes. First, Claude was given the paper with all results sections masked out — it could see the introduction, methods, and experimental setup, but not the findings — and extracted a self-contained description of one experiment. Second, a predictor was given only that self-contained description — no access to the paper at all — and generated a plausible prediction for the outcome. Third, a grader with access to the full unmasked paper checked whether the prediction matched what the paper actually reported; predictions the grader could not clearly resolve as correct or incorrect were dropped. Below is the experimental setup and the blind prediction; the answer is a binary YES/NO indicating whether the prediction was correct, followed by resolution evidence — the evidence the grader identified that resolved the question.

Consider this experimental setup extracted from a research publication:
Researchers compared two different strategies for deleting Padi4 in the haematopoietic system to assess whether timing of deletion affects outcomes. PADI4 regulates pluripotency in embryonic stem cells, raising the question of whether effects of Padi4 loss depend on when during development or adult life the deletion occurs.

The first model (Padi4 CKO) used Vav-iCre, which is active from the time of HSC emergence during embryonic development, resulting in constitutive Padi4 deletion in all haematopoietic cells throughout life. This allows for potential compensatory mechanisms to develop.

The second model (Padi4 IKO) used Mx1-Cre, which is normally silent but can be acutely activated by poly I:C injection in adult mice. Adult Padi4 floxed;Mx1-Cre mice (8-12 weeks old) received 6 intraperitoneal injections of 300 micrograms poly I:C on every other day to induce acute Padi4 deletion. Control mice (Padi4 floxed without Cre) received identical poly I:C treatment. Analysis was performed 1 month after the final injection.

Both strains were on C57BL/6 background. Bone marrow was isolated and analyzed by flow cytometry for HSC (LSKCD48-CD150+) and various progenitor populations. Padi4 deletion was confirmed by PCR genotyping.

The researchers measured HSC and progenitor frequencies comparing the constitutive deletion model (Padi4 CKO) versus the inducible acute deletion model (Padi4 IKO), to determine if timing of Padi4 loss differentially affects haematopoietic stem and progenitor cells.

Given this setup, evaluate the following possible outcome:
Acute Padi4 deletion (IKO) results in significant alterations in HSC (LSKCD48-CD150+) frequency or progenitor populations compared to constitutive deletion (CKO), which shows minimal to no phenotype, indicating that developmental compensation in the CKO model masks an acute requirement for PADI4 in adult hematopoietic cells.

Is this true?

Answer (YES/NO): NO